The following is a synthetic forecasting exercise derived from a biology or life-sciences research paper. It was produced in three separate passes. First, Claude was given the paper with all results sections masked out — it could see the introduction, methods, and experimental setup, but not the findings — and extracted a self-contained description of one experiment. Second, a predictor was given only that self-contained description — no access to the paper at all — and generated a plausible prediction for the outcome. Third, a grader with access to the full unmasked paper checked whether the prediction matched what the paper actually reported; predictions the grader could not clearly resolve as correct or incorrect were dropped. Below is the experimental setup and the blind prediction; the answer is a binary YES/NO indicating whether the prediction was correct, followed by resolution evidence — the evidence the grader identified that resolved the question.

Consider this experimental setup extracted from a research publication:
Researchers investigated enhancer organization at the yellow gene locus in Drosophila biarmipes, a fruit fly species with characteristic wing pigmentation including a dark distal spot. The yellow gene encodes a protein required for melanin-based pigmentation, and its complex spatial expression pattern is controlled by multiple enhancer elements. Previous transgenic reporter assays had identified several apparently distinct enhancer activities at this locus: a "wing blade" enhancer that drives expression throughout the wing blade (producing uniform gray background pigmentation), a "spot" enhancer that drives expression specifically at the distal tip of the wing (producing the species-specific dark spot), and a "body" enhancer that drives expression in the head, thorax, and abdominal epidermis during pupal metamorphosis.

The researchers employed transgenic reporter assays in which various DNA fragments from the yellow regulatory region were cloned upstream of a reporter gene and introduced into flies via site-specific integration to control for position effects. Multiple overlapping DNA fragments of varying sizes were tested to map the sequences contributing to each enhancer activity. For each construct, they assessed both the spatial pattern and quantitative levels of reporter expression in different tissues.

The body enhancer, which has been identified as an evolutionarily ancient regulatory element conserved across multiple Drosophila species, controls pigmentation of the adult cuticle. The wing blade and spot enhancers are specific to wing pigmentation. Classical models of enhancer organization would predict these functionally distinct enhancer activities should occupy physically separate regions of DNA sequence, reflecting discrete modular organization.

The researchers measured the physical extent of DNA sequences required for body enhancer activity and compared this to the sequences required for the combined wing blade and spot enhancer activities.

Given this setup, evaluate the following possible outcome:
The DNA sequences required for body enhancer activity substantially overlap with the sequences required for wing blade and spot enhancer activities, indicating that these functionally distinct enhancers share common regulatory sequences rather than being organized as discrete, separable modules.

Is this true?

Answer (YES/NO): YES